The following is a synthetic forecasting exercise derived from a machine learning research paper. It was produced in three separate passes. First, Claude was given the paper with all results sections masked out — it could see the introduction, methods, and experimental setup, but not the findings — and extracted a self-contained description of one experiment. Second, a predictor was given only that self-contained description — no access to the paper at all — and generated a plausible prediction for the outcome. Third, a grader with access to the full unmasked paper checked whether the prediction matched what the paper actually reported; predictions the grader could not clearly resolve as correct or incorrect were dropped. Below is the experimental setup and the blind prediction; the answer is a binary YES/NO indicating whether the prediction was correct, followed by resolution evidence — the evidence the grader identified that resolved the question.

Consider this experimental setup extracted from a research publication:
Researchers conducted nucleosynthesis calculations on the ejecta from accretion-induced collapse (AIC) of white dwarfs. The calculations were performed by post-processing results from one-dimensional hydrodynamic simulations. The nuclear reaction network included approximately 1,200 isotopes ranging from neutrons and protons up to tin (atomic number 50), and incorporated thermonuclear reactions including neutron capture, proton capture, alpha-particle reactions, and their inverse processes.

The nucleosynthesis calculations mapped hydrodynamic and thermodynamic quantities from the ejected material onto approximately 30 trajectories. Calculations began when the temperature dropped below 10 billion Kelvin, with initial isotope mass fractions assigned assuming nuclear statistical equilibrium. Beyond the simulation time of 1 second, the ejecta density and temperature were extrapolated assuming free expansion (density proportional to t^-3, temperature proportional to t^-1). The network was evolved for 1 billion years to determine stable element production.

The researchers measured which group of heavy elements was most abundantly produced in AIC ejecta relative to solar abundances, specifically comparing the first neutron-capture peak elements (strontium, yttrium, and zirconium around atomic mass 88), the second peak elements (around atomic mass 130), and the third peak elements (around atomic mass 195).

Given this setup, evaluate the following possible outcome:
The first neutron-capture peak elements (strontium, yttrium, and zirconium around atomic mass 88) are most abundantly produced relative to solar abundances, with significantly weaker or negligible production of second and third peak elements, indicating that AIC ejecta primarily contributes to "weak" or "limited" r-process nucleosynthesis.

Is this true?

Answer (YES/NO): YES